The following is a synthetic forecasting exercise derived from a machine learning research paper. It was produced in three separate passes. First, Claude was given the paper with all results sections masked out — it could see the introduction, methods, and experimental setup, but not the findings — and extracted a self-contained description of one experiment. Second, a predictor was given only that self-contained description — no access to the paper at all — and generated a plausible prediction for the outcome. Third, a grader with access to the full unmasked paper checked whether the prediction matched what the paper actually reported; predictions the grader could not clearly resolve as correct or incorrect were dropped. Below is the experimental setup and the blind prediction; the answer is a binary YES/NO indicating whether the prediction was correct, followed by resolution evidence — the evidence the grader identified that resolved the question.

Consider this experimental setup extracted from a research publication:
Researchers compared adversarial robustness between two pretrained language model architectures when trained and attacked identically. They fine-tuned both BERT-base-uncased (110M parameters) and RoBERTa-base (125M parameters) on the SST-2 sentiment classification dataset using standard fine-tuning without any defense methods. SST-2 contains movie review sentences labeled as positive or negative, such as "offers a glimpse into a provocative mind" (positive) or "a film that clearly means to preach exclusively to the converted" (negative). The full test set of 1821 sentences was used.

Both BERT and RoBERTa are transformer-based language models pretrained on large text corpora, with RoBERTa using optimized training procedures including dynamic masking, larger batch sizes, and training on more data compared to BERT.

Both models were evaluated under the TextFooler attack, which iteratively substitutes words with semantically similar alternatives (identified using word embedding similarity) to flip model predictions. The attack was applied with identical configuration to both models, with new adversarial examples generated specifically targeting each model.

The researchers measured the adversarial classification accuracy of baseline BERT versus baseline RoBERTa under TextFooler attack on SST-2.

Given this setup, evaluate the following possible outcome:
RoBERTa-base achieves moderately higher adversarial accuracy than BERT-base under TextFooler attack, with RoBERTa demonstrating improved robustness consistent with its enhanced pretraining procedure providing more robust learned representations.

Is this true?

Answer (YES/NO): NO